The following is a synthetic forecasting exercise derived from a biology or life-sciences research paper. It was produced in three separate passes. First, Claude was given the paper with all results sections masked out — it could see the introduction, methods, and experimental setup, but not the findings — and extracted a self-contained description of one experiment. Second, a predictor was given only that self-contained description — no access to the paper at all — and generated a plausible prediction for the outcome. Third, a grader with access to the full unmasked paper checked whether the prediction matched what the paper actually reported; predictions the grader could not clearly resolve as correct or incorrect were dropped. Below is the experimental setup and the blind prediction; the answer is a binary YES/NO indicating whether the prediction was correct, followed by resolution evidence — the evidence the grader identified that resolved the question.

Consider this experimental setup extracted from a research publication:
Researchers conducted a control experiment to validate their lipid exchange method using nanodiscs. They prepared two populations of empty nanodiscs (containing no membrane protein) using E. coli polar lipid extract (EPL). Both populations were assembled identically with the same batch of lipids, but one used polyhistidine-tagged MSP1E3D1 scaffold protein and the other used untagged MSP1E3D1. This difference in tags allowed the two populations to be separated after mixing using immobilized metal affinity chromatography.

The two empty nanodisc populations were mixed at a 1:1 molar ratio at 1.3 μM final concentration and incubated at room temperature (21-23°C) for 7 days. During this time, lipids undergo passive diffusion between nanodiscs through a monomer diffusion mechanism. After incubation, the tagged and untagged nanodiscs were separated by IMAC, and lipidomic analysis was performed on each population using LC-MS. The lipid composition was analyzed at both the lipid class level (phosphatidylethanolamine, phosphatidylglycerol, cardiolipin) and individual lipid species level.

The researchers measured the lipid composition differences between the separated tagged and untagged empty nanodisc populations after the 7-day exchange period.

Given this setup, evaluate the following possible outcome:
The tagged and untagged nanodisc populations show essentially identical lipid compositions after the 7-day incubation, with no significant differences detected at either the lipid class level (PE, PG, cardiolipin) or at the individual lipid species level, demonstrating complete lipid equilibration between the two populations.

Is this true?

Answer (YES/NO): NO